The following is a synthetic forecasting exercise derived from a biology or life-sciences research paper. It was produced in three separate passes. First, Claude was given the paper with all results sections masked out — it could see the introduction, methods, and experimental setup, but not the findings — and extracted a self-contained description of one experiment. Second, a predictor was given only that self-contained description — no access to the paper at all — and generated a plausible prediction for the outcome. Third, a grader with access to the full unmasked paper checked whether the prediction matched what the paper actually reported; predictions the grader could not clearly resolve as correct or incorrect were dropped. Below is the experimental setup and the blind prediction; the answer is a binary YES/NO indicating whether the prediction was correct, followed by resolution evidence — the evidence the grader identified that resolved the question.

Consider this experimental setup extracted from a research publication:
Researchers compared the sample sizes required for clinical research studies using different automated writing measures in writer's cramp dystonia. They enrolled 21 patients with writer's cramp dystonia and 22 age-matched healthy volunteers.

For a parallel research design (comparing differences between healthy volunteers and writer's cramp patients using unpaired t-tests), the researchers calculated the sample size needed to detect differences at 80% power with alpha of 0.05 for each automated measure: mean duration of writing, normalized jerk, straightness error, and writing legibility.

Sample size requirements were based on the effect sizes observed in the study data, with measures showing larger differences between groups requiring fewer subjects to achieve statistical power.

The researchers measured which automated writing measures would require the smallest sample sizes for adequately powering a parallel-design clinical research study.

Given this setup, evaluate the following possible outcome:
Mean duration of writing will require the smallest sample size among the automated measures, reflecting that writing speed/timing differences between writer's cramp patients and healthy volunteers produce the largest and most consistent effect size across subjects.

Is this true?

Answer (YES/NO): NO